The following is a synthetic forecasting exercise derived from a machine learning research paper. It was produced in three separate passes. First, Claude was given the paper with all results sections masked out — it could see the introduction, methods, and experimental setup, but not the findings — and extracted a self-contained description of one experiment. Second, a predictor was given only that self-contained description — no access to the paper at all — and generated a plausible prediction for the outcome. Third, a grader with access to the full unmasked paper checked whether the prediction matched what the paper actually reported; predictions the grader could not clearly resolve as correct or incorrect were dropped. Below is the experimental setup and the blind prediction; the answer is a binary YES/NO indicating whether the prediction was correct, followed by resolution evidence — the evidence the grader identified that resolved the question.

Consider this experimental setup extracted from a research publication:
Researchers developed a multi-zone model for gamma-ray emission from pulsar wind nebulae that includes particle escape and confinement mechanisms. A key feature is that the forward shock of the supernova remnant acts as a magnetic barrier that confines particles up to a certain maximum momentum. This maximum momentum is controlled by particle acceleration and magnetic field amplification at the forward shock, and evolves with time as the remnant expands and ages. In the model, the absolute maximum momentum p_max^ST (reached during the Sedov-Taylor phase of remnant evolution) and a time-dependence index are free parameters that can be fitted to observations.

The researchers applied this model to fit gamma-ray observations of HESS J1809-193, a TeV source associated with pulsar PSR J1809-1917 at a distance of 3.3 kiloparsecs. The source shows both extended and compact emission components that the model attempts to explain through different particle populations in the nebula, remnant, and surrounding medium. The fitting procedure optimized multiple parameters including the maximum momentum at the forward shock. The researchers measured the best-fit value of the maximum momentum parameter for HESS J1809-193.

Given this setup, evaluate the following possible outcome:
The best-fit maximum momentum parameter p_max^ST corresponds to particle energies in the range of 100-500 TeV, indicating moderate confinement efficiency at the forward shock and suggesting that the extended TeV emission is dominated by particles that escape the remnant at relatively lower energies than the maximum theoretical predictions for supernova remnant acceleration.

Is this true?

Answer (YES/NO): YES